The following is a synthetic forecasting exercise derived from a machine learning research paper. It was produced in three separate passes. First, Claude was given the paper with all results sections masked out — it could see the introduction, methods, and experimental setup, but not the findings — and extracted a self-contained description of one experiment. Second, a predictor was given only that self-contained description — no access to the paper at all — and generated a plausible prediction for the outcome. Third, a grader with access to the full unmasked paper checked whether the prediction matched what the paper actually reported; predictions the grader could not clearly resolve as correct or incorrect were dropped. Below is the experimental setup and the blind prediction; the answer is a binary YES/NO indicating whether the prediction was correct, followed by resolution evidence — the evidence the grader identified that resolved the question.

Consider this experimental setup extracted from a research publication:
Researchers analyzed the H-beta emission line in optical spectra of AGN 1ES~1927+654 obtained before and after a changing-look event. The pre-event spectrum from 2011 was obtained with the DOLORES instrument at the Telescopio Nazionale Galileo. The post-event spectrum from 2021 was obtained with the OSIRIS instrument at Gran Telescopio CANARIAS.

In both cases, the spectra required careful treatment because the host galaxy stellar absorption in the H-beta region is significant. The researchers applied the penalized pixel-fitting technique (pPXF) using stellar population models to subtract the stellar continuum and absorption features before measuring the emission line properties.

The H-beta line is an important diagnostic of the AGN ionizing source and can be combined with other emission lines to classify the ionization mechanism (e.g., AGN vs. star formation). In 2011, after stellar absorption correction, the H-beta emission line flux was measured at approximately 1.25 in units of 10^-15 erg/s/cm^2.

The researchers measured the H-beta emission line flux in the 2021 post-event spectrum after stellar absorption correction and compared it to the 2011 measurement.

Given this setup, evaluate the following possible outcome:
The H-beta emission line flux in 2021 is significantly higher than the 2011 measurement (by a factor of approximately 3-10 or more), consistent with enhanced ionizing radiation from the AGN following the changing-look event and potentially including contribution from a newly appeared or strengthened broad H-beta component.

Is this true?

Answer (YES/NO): NO